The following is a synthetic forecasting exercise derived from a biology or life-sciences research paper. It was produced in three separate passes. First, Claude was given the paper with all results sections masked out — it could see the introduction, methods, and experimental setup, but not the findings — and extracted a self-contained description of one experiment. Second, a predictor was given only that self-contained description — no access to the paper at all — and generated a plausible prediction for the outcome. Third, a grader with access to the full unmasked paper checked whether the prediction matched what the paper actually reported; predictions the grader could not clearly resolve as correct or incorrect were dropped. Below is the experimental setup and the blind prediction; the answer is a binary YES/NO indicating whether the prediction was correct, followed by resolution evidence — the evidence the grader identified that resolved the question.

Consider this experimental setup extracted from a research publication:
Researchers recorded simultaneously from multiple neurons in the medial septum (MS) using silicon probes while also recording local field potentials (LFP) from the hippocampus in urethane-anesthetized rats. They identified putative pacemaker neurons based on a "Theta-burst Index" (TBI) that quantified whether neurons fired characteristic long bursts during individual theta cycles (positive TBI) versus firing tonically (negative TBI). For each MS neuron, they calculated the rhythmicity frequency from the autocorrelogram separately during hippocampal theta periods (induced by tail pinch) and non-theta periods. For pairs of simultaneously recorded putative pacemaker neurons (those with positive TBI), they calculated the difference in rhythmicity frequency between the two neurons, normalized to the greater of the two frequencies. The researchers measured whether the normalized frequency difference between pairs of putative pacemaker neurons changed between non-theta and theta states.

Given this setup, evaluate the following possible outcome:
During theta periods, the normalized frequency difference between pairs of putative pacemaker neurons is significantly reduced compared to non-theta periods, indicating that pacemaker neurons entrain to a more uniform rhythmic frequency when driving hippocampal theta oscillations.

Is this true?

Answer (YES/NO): YES